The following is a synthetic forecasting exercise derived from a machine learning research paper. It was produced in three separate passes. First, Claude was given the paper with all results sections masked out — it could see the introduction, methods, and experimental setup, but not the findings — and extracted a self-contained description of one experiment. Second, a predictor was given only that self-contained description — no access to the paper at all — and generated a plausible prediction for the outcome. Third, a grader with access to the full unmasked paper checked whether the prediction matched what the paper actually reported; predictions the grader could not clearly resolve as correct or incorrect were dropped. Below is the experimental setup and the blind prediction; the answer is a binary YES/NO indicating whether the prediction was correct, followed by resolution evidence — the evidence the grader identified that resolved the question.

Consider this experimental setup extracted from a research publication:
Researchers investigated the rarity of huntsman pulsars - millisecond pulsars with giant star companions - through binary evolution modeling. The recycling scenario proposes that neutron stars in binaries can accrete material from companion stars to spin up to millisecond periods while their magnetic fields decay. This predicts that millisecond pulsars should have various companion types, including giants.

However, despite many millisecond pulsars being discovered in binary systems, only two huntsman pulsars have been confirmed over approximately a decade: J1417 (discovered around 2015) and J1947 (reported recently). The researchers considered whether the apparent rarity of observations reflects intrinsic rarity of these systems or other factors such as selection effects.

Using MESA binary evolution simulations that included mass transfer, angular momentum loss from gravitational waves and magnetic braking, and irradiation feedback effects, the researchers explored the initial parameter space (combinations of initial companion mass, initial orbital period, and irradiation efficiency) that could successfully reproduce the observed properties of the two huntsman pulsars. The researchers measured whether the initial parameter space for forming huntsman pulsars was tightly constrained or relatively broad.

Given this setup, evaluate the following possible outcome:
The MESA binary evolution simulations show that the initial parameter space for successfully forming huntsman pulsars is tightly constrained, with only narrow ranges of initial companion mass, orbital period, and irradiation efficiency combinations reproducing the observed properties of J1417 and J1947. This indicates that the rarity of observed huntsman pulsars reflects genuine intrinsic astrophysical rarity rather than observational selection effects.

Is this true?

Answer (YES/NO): NO